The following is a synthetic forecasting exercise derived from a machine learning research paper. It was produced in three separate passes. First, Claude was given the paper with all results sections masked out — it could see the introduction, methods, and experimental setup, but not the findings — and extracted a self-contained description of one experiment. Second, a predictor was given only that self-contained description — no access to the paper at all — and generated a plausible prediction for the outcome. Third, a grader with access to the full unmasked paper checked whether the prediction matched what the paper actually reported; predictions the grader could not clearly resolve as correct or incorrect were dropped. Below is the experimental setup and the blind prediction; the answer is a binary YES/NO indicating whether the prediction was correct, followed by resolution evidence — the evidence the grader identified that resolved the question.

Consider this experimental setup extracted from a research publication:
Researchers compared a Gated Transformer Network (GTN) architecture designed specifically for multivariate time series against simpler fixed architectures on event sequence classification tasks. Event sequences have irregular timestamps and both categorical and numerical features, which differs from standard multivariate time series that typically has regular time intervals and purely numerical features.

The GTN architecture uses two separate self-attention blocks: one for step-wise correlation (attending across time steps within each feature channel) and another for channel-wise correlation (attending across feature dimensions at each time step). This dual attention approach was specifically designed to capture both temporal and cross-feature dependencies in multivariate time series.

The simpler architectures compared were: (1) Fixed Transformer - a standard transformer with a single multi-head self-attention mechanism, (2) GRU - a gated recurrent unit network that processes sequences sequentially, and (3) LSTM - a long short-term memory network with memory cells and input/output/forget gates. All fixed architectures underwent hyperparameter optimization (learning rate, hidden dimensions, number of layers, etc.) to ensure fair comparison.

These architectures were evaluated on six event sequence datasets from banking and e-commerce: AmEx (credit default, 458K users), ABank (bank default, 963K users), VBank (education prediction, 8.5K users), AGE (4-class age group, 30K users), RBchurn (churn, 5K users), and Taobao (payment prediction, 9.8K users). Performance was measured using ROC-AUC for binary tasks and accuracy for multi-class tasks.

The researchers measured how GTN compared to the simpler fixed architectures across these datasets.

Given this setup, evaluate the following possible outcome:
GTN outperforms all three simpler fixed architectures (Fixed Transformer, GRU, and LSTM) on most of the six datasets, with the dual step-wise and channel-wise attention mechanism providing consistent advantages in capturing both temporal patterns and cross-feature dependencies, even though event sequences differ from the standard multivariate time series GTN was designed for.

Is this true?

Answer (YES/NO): NO